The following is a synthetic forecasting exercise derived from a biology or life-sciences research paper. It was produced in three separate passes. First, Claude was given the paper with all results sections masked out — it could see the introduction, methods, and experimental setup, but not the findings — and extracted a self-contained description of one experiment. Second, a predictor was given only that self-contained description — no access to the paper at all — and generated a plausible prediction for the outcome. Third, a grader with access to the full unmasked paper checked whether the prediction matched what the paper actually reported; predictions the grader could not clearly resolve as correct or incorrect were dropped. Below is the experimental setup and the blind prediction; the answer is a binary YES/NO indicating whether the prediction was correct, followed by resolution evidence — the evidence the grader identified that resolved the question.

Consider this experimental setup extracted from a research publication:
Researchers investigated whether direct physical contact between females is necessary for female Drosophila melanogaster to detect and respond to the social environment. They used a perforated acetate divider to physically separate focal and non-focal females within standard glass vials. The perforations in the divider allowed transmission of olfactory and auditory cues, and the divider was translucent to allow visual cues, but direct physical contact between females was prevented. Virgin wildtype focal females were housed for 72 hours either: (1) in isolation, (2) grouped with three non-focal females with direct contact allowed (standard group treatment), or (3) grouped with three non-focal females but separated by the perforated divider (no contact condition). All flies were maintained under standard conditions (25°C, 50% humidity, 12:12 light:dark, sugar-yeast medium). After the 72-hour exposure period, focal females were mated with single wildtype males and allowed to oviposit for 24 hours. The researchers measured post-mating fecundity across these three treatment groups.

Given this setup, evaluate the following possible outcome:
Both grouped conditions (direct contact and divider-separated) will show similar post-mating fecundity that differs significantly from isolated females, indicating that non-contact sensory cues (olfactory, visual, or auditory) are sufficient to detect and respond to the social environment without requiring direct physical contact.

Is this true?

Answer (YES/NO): NO